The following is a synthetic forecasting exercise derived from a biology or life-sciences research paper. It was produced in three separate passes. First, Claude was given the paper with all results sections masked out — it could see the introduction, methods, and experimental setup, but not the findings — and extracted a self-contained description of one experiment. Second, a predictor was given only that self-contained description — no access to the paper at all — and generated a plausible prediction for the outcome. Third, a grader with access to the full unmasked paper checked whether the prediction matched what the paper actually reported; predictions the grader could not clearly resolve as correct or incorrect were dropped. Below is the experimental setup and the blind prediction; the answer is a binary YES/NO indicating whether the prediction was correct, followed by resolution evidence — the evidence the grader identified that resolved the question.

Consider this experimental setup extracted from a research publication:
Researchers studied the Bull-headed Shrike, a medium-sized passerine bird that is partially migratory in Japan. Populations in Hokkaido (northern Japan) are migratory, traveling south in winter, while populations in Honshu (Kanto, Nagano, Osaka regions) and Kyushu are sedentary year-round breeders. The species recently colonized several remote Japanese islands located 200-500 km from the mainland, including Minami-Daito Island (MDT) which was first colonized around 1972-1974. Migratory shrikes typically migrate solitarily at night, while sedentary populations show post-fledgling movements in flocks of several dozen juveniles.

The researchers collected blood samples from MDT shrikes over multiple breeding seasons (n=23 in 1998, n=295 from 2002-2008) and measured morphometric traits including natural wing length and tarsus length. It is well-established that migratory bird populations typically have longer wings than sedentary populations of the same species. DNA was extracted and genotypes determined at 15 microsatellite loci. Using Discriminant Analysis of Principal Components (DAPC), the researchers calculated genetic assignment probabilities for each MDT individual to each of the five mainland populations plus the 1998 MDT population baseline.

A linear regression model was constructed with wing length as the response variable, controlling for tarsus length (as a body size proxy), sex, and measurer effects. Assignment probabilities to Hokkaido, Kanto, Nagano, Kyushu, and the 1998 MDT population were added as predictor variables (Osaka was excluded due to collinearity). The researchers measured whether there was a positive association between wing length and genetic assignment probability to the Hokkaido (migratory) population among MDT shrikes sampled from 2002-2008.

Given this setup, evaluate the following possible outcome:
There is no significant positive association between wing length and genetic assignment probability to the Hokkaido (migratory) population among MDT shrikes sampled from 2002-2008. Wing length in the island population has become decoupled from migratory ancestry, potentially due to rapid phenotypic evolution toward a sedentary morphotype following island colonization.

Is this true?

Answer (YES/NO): NO